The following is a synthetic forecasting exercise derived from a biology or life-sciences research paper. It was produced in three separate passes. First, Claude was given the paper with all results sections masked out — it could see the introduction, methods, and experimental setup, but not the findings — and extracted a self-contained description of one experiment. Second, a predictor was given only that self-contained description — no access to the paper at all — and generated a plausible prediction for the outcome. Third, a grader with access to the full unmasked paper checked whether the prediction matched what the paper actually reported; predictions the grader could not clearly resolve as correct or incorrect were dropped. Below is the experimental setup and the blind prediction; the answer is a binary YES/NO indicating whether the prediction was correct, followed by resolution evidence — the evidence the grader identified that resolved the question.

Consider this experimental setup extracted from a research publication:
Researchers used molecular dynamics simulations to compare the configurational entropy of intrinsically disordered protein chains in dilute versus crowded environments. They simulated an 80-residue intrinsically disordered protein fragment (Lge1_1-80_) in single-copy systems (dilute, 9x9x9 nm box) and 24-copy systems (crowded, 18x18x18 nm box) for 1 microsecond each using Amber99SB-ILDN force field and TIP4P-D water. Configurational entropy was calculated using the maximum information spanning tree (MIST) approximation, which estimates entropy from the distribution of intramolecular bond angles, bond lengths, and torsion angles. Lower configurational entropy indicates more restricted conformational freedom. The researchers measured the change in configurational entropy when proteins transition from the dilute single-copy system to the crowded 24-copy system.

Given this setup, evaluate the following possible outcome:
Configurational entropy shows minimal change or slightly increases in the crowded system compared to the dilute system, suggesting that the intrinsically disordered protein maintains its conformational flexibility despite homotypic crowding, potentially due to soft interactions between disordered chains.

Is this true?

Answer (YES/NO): NO